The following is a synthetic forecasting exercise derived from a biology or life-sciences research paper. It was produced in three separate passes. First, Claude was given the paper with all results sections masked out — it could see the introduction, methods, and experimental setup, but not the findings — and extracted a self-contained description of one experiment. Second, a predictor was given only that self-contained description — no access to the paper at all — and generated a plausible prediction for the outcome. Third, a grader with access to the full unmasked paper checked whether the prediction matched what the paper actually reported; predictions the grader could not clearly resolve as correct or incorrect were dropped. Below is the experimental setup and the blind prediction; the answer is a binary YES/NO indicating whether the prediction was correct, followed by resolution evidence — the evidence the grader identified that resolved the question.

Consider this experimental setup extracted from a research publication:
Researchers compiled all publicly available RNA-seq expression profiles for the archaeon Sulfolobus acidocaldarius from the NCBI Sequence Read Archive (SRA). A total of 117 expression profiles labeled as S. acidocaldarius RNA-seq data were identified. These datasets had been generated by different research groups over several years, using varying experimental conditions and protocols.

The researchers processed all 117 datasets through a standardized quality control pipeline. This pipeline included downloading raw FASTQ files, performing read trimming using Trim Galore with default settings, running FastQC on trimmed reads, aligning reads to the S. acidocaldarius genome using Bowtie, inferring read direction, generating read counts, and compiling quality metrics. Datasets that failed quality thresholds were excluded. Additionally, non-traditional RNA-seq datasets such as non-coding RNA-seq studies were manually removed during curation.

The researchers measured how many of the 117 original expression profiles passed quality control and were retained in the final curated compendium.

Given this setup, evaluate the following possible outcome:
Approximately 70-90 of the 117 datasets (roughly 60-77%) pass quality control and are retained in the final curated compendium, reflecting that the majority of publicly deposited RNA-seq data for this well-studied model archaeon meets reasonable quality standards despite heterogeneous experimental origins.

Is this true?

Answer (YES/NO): NO